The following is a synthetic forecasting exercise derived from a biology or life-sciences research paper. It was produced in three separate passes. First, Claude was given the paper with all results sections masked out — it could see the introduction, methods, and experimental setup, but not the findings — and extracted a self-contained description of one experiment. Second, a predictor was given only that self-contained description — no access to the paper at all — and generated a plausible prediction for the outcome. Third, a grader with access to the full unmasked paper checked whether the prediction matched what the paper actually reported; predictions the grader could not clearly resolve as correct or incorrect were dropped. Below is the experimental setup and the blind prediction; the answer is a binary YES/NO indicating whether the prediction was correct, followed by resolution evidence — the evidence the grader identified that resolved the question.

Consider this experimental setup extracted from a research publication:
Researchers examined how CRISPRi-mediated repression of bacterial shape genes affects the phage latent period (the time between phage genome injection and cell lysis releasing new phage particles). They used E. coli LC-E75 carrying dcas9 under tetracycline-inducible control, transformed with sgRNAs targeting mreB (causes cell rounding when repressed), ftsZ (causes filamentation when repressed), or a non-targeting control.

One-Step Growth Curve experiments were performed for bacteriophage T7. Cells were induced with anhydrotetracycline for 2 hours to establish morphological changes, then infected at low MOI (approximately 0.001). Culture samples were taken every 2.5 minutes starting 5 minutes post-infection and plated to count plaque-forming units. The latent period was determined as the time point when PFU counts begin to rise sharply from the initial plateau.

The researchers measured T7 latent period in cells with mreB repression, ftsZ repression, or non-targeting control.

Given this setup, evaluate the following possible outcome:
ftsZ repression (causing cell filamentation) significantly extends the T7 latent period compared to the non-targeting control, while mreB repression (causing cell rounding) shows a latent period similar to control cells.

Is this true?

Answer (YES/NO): NO